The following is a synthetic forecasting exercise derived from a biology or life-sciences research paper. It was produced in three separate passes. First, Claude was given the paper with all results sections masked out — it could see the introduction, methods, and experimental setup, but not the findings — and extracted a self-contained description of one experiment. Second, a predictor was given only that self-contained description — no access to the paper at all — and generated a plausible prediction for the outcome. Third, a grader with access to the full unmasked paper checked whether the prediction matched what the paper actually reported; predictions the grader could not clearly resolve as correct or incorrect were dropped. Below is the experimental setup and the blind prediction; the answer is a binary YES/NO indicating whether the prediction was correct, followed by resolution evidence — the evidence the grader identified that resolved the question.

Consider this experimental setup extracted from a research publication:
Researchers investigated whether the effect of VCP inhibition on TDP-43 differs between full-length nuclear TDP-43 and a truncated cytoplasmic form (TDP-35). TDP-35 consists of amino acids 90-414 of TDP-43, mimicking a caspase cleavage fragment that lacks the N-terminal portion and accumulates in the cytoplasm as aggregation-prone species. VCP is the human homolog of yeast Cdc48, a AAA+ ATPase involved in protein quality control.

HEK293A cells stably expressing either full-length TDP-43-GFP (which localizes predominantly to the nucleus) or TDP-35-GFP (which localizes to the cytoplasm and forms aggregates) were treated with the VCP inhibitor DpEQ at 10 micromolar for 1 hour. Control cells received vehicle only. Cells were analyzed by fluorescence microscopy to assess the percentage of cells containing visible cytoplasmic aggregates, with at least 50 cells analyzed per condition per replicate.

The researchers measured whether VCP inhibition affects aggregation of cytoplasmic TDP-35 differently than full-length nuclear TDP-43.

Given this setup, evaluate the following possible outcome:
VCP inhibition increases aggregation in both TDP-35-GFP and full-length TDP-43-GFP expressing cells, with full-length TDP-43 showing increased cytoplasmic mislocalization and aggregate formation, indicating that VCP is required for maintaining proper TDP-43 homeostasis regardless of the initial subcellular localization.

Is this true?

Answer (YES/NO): YES